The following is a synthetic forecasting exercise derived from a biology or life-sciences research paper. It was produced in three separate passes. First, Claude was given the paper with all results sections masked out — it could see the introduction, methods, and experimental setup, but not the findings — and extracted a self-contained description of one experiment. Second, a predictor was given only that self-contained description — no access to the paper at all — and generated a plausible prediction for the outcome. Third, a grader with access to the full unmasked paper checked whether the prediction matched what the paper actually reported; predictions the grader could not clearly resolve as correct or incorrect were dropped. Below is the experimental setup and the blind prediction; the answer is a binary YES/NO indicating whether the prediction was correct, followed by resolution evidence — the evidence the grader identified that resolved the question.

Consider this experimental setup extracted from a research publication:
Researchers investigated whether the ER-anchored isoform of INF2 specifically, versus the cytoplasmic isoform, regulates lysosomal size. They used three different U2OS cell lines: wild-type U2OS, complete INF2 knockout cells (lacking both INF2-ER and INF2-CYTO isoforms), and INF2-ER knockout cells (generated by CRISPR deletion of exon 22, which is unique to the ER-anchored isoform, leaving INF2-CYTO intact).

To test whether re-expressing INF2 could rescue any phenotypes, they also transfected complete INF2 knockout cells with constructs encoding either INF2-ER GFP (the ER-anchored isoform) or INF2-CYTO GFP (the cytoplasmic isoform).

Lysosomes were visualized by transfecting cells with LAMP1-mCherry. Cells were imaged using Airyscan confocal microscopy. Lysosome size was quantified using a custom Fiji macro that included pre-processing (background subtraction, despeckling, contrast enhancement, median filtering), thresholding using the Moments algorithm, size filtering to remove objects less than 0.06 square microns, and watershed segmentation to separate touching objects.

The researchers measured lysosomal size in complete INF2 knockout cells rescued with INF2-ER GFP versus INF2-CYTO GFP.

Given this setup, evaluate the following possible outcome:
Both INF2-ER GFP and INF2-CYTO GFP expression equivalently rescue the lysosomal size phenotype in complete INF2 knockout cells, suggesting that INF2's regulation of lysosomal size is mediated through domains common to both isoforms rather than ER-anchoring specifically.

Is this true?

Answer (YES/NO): NO